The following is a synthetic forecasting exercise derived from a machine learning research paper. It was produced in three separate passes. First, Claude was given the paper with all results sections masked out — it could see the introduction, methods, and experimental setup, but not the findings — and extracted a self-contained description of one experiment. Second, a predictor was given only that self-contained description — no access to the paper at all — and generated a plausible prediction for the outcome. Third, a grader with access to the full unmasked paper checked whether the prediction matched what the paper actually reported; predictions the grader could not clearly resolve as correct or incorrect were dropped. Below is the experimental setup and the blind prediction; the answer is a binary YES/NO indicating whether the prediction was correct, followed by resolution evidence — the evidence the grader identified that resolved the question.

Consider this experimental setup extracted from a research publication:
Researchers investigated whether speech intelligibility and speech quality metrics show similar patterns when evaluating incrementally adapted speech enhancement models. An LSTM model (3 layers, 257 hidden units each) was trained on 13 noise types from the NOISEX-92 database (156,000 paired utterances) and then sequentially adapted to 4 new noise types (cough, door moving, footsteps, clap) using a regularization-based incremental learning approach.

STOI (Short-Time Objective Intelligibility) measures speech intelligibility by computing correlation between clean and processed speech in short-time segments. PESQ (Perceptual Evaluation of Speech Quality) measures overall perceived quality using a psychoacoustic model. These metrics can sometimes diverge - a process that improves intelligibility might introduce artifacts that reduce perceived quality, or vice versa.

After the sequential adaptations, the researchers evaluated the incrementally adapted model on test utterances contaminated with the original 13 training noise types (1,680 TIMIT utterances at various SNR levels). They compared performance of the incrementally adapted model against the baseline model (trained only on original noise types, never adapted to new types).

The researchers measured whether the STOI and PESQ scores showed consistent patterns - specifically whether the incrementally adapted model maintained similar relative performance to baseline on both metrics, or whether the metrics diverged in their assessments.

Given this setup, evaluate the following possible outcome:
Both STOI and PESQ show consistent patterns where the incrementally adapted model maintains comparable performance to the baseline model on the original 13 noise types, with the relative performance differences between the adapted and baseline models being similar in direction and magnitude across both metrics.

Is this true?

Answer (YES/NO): NO